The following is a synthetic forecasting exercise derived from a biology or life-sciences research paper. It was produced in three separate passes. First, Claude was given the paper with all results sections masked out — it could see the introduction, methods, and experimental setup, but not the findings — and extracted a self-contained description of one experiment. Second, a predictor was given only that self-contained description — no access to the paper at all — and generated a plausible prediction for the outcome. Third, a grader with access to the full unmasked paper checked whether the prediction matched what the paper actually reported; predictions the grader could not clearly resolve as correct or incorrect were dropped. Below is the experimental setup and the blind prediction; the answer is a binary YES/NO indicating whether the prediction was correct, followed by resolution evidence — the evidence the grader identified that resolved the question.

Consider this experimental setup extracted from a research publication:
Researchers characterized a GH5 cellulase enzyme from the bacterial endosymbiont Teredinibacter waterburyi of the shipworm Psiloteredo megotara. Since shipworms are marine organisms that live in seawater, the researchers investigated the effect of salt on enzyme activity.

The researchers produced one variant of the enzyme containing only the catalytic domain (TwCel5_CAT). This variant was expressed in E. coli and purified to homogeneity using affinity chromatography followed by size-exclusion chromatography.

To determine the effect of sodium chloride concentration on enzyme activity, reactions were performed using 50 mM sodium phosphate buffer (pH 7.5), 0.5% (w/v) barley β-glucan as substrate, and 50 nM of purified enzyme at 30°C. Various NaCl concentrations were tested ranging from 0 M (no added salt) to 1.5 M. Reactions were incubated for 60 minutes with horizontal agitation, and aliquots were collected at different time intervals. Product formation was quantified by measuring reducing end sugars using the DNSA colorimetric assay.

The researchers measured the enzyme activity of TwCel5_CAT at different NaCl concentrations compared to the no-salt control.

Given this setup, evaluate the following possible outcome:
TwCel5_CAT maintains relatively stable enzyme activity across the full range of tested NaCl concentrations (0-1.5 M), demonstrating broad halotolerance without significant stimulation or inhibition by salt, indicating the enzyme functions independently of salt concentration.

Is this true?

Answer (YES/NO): YES